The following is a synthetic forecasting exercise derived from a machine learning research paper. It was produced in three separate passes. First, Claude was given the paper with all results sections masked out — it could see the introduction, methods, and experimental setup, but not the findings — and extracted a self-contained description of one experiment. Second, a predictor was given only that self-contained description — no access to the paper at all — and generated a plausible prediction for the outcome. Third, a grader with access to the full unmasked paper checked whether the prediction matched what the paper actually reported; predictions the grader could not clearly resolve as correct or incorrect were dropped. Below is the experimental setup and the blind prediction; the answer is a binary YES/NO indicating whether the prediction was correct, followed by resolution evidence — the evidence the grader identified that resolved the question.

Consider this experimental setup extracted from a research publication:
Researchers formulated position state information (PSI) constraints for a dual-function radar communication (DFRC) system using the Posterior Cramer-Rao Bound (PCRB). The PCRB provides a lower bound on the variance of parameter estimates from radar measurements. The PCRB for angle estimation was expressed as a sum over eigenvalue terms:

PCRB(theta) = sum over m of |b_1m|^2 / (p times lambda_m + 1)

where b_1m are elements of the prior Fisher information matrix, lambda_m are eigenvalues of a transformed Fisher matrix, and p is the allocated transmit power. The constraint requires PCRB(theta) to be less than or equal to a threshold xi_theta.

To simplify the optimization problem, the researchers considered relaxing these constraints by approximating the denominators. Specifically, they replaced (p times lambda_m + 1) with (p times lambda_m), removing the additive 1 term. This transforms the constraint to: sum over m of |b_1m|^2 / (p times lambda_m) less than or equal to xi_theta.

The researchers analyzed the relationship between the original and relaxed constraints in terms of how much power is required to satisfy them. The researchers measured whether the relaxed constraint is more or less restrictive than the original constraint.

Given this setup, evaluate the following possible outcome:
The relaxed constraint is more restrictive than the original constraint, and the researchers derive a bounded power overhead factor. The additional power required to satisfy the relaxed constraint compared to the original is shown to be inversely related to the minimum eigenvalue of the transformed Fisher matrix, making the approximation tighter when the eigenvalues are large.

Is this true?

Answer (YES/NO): NO